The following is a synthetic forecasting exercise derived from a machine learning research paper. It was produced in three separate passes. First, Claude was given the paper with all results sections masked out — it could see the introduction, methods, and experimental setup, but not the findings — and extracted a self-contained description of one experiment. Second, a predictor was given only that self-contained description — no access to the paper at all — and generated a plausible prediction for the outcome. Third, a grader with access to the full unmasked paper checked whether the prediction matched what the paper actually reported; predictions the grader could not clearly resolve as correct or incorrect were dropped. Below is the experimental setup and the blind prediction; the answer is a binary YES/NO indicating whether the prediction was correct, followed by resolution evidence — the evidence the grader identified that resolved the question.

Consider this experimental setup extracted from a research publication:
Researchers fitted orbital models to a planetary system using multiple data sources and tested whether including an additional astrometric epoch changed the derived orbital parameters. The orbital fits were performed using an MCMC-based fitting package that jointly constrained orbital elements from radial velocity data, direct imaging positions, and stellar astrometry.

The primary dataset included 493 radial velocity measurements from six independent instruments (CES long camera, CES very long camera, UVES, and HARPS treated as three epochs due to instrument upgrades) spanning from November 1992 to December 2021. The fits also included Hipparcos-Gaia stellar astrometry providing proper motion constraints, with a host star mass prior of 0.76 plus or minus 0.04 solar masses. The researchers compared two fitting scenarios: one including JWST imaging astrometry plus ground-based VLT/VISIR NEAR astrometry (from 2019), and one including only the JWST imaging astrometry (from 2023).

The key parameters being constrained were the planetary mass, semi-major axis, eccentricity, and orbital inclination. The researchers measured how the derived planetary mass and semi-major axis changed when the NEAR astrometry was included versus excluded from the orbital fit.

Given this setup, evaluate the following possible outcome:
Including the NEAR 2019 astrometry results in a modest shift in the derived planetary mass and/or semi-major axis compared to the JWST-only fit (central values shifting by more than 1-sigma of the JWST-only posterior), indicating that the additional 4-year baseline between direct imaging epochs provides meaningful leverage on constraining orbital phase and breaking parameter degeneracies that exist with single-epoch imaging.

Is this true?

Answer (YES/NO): NO